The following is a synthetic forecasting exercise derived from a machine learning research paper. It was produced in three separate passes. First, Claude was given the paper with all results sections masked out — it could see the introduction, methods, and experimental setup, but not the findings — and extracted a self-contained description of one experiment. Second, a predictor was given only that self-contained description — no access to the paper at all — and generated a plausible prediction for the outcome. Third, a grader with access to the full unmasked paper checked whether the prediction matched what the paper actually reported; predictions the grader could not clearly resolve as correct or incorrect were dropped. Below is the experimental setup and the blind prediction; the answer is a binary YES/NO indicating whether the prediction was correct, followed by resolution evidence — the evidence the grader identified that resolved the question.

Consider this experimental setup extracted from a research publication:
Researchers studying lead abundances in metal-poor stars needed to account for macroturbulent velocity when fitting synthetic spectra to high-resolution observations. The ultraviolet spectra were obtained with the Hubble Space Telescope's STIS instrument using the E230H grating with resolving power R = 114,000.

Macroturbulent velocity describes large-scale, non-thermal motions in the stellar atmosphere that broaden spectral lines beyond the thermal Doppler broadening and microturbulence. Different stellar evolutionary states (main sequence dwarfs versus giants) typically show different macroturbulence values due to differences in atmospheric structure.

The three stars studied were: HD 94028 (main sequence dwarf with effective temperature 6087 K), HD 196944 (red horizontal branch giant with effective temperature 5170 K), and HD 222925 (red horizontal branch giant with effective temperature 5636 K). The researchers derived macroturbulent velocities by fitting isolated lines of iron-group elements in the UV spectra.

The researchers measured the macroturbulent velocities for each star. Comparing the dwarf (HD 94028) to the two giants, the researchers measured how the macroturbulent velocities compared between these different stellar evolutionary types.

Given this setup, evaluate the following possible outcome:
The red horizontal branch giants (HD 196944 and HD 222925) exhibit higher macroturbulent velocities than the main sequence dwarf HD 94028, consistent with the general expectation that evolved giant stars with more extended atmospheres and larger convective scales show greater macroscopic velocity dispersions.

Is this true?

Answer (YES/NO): YES